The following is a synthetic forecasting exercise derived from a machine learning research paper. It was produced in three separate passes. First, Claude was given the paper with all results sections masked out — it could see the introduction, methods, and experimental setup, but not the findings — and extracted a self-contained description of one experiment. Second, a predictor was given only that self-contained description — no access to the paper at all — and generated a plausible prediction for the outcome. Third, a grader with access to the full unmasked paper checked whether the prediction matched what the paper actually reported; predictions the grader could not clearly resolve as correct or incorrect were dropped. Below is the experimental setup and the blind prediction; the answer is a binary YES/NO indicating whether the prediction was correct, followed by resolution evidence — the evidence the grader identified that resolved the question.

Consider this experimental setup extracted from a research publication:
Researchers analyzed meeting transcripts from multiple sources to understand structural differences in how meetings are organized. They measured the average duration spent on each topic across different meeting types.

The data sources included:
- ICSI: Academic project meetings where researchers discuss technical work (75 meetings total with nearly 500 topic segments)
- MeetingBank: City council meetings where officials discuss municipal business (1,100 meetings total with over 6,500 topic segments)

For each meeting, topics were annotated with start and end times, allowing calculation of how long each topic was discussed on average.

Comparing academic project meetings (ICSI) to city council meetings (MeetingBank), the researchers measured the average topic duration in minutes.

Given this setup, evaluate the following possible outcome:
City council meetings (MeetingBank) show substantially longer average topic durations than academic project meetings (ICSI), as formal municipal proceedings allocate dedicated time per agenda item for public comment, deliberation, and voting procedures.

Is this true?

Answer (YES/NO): YES